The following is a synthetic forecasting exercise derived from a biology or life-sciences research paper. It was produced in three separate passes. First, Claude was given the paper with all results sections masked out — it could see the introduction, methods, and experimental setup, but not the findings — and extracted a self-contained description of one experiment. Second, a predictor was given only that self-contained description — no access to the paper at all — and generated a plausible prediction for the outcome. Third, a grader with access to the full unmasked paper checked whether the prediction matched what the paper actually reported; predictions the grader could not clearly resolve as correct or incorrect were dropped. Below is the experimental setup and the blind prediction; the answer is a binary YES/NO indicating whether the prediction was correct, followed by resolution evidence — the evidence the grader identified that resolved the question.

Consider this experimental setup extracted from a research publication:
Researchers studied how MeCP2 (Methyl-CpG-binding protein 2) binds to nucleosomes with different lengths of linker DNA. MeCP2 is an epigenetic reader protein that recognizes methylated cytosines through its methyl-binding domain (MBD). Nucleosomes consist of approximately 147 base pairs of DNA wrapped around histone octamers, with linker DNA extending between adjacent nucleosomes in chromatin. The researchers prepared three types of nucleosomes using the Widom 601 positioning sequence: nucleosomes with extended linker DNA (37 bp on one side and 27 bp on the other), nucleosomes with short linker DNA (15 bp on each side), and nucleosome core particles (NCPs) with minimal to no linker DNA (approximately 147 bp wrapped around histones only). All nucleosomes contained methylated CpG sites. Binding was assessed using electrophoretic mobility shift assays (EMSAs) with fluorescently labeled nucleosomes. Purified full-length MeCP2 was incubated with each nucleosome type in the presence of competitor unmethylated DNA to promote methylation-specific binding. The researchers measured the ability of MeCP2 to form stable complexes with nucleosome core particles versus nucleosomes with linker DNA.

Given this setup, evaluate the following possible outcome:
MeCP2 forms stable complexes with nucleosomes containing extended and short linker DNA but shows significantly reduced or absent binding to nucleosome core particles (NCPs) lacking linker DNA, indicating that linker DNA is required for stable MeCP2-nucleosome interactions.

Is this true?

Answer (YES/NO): YES